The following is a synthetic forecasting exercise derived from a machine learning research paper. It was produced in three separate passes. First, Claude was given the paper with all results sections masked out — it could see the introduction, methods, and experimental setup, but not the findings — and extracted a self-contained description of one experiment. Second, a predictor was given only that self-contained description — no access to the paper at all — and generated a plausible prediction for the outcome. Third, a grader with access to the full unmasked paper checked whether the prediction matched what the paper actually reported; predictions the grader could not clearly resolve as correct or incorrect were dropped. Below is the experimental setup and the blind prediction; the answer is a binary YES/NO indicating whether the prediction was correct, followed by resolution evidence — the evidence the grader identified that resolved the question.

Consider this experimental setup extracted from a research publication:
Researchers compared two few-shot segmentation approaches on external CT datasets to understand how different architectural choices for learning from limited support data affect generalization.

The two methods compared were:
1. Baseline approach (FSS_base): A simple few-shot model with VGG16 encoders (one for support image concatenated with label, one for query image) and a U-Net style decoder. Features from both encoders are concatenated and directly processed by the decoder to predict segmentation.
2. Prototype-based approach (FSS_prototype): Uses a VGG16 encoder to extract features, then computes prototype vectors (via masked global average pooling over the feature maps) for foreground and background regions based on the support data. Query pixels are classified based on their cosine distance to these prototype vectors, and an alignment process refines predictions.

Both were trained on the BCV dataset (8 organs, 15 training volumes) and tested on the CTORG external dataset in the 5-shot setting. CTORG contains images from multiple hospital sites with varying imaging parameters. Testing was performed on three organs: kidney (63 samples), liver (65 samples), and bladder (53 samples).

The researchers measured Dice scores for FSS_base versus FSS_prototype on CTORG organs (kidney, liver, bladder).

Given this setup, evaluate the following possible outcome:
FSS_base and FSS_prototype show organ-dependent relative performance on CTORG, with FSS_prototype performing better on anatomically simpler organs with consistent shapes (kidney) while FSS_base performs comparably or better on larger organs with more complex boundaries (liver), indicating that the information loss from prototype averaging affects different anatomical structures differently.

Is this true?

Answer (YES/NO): NO